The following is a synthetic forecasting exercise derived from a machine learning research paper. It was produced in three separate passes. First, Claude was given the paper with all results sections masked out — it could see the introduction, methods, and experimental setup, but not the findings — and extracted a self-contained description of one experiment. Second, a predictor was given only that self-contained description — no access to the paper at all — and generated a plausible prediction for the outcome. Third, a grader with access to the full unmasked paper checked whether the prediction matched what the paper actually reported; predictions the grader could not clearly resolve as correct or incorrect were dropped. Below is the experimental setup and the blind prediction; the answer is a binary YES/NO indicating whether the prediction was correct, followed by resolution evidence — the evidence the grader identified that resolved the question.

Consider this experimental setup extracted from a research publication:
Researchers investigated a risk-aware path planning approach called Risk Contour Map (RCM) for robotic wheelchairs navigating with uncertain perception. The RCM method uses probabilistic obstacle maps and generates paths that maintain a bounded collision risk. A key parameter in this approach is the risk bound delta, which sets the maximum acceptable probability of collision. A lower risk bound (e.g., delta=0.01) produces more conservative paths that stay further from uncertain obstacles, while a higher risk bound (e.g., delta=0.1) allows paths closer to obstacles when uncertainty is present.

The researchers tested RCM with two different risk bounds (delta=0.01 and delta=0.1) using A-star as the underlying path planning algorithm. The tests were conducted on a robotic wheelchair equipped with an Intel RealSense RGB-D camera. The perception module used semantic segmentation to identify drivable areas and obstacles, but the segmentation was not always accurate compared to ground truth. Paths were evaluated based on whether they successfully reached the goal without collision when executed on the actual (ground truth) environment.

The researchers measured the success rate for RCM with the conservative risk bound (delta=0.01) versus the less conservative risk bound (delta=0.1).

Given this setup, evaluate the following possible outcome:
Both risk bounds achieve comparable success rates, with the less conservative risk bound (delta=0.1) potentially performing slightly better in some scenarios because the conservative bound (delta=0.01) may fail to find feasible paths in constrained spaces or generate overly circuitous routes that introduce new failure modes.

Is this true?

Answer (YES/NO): NO